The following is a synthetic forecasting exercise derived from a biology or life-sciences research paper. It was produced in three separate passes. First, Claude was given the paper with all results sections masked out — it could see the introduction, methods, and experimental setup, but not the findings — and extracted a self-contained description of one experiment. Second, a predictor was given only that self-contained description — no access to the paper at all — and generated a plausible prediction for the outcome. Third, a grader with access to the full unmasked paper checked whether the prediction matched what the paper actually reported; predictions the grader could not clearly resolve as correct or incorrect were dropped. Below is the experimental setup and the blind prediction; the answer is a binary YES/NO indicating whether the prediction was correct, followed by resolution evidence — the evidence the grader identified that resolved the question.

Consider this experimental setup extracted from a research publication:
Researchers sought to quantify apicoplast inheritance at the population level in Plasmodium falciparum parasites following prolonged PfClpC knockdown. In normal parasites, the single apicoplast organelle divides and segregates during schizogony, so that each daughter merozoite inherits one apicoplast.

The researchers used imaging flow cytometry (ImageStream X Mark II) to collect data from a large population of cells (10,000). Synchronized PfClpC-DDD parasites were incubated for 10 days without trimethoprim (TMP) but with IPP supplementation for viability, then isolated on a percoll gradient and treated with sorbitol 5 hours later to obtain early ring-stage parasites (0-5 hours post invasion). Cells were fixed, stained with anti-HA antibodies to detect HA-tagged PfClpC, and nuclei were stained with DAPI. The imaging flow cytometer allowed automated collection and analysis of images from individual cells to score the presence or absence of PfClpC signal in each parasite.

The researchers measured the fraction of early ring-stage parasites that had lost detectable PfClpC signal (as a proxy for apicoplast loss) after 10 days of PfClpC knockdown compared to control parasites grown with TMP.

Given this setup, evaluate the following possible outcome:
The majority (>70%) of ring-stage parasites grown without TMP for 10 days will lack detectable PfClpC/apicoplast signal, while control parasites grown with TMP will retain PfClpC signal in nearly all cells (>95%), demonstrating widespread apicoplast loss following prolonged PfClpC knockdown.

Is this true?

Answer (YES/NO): NO